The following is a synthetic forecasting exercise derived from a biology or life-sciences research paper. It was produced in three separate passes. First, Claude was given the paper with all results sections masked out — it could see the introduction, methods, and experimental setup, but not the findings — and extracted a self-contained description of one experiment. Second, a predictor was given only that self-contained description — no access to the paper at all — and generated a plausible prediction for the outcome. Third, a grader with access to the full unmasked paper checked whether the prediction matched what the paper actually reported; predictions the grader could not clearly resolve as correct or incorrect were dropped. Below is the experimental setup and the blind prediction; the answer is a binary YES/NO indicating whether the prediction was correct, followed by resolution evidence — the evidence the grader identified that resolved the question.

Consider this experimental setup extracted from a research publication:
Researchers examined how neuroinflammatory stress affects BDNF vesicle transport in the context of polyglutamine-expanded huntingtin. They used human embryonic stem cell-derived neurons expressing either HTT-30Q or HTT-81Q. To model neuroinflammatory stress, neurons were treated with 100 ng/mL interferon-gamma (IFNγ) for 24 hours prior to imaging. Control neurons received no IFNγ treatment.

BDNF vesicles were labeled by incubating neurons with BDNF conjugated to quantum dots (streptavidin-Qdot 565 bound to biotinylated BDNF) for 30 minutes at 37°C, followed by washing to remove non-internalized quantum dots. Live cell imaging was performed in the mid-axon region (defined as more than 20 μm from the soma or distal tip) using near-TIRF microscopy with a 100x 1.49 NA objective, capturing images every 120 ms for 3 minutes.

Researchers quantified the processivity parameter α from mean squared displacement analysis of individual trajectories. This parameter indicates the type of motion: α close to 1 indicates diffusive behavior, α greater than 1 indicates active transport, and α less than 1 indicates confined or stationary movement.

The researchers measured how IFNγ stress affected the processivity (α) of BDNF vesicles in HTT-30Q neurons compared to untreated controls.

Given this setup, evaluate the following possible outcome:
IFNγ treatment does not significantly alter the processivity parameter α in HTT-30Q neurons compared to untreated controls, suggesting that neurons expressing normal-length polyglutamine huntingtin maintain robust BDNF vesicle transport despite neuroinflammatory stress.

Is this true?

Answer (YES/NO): NO